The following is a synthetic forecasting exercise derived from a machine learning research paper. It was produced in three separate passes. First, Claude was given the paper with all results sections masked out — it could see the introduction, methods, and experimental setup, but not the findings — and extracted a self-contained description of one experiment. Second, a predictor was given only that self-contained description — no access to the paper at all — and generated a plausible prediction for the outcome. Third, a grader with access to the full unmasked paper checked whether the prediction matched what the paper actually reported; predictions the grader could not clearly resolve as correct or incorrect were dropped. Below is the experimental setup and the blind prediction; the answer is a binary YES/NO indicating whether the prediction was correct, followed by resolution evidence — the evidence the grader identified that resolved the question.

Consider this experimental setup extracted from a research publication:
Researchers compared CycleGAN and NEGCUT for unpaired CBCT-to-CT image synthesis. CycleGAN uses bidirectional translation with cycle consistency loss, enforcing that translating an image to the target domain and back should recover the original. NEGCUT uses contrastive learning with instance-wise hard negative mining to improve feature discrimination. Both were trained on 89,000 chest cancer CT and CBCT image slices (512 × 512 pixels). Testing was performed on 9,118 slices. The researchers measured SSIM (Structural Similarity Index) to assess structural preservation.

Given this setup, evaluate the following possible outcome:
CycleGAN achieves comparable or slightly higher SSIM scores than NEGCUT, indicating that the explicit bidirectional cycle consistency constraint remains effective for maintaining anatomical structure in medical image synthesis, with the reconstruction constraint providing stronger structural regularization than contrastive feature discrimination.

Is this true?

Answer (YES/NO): NO